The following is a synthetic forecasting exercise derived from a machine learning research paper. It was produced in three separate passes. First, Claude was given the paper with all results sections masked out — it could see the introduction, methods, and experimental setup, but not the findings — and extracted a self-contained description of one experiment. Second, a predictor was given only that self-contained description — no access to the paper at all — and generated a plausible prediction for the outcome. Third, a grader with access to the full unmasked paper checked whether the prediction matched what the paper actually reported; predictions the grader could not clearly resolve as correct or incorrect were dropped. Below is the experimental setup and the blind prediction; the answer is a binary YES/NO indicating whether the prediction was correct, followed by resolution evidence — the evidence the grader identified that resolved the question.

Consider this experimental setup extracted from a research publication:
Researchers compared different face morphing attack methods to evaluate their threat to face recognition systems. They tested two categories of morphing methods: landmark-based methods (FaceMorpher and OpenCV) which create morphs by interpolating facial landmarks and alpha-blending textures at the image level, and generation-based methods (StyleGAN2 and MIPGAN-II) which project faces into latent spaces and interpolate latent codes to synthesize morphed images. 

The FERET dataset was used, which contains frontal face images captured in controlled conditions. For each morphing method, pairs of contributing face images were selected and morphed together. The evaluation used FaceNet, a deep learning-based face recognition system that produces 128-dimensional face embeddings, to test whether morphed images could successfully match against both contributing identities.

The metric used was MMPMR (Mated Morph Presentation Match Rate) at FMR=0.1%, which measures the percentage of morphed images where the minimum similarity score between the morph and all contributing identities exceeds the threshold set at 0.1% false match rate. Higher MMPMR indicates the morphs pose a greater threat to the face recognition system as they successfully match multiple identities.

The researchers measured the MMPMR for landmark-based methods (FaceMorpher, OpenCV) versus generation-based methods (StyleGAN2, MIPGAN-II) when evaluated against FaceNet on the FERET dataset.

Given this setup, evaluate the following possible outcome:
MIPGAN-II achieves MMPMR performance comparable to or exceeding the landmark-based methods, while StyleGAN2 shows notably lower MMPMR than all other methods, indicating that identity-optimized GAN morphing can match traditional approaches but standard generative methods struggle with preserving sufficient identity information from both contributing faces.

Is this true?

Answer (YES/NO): NO